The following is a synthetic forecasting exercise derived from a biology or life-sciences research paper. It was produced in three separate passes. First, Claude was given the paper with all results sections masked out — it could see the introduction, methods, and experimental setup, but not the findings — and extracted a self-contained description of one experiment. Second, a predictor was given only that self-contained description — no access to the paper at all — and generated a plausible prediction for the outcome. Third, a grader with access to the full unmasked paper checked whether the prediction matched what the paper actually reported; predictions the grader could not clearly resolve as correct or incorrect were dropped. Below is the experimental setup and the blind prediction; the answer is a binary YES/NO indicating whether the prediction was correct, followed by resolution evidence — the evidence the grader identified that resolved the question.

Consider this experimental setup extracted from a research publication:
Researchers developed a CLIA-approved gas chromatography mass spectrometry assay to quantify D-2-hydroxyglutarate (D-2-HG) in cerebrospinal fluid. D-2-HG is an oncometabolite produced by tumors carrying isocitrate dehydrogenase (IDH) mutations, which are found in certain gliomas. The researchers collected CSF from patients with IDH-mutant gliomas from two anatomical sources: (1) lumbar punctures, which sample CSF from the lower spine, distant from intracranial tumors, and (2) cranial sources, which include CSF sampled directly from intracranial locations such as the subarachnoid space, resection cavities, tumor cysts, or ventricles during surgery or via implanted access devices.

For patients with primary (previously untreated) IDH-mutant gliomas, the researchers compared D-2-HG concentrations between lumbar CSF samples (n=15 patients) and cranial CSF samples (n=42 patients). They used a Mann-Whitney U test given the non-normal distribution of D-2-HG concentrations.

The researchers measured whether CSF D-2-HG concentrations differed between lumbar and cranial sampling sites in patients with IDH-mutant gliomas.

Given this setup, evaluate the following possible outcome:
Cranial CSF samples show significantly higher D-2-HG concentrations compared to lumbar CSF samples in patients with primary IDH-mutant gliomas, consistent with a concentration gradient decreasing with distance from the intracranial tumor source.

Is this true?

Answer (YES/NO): YES